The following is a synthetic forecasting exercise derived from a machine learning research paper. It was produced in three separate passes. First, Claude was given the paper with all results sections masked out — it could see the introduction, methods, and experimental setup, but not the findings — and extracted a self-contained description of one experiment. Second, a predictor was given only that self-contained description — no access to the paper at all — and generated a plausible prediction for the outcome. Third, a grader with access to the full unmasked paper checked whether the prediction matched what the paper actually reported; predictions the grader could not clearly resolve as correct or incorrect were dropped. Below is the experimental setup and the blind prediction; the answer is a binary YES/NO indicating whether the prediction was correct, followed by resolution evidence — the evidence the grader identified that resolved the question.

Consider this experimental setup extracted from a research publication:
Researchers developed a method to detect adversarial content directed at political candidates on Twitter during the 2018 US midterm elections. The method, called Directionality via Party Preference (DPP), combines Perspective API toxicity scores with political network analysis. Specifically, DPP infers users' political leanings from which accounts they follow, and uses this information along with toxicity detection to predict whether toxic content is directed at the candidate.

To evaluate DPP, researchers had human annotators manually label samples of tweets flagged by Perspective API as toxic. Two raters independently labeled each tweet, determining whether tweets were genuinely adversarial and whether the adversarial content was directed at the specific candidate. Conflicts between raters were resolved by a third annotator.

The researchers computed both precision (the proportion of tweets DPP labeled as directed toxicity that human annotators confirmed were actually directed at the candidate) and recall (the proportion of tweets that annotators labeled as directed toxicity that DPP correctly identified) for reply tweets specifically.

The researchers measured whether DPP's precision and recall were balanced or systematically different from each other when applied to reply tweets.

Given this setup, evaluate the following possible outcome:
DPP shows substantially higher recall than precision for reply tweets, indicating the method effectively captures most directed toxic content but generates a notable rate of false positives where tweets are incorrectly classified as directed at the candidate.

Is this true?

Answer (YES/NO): NO